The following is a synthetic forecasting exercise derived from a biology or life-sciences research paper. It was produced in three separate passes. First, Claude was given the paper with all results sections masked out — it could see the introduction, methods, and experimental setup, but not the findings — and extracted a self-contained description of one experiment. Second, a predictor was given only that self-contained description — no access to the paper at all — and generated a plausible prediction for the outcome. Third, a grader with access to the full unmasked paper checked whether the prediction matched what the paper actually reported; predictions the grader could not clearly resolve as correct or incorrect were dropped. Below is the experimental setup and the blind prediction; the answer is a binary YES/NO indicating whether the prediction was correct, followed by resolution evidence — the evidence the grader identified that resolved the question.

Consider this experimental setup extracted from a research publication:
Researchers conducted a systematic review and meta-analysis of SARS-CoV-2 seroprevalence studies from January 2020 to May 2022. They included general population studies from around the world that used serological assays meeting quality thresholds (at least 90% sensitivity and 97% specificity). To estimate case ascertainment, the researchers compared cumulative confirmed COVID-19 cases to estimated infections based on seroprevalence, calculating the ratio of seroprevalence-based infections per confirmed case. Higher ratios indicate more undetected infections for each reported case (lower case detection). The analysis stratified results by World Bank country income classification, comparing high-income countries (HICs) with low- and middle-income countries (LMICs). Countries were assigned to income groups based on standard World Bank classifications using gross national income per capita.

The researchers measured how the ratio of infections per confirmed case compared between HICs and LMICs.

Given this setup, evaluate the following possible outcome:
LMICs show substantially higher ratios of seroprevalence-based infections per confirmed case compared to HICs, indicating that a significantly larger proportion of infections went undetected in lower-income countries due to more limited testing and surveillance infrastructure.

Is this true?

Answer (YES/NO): YES